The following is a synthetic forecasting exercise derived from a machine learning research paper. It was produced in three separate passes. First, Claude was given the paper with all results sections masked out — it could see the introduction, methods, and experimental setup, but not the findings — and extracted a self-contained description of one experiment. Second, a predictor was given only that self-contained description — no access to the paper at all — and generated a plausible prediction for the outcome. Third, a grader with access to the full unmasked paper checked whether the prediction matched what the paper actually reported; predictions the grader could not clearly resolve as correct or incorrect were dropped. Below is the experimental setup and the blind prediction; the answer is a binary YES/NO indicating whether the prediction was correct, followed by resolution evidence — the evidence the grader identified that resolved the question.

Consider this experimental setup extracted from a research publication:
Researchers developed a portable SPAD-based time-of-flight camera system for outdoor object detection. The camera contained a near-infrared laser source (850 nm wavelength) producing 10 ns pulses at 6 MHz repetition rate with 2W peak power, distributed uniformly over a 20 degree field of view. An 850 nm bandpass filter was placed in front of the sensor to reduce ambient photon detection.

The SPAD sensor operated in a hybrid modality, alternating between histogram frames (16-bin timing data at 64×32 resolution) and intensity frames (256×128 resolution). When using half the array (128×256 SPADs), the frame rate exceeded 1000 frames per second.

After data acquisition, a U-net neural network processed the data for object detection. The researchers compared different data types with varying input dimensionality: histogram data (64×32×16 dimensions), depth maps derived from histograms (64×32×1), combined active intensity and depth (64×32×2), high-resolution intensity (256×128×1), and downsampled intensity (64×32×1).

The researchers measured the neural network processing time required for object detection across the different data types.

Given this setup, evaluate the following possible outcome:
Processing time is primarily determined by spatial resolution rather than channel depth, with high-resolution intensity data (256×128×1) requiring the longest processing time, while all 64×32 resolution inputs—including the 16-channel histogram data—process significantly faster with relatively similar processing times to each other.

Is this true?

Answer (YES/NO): NO